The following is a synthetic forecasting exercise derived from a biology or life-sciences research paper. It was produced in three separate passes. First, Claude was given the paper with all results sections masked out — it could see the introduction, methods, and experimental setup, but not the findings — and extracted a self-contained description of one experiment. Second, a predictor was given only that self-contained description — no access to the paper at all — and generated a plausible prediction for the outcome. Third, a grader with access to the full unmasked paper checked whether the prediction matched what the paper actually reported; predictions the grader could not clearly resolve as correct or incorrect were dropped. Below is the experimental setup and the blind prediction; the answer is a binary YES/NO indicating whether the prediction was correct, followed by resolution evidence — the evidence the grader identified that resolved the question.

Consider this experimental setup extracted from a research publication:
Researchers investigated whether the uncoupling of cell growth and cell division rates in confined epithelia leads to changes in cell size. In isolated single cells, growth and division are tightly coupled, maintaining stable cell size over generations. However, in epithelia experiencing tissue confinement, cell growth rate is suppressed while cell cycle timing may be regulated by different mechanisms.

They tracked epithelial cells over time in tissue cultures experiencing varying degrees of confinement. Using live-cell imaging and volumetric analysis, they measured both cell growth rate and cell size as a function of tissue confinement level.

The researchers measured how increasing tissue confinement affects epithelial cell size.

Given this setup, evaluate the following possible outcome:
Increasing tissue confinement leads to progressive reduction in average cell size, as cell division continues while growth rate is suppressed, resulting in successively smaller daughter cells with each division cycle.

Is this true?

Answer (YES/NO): YES